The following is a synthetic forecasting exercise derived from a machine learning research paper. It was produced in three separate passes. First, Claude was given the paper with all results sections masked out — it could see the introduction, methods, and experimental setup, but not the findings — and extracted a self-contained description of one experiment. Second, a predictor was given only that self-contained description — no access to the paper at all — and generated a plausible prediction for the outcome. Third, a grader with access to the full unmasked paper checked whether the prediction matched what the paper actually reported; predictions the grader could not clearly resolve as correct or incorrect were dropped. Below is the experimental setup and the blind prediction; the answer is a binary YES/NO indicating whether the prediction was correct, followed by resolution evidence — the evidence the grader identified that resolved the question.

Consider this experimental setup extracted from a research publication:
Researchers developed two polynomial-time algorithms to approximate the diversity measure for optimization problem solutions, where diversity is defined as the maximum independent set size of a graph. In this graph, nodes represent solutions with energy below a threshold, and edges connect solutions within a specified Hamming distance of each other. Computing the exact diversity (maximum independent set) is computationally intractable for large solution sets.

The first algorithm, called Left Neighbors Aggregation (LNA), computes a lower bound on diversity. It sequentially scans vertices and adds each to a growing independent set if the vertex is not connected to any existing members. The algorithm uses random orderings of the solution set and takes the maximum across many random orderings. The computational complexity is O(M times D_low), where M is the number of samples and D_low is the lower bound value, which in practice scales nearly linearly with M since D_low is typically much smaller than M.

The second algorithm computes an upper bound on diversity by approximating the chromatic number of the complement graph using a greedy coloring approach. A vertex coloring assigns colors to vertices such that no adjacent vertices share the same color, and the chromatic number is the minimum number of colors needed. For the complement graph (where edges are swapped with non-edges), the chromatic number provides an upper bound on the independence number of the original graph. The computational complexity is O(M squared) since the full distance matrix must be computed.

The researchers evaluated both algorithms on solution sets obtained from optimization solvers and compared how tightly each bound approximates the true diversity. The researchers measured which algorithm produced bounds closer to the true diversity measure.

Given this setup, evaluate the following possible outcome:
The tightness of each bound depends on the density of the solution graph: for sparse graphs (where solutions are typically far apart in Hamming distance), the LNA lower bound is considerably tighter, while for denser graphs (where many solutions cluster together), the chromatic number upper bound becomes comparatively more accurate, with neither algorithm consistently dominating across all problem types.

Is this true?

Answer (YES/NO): NO